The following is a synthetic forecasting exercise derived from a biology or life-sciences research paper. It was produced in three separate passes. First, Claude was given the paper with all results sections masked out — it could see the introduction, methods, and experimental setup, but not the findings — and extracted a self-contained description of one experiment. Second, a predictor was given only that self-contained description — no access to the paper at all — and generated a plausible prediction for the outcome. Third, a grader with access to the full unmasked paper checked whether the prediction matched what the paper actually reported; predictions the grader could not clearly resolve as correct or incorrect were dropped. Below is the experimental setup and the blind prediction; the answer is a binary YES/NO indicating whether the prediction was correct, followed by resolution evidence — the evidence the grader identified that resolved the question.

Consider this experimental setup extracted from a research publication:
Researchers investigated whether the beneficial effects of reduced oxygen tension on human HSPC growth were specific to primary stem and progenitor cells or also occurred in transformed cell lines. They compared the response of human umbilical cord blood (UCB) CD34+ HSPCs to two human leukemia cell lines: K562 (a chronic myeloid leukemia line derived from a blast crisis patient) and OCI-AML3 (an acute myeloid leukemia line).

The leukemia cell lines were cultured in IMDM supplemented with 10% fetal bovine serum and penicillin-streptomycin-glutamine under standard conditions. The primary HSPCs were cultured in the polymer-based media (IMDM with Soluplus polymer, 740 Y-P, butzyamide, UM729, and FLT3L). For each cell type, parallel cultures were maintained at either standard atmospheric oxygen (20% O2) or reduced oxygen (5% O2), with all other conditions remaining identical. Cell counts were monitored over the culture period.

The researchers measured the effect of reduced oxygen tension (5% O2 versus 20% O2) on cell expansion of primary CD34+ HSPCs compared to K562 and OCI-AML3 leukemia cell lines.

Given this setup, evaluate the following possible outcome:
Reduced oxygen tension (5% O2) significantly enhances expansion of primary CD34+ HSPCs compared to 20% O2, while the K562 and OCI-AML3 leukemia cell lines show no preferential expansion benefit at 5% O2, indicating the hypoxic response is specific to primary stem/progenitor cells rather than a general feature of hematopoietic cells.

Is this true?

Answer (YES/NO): NO